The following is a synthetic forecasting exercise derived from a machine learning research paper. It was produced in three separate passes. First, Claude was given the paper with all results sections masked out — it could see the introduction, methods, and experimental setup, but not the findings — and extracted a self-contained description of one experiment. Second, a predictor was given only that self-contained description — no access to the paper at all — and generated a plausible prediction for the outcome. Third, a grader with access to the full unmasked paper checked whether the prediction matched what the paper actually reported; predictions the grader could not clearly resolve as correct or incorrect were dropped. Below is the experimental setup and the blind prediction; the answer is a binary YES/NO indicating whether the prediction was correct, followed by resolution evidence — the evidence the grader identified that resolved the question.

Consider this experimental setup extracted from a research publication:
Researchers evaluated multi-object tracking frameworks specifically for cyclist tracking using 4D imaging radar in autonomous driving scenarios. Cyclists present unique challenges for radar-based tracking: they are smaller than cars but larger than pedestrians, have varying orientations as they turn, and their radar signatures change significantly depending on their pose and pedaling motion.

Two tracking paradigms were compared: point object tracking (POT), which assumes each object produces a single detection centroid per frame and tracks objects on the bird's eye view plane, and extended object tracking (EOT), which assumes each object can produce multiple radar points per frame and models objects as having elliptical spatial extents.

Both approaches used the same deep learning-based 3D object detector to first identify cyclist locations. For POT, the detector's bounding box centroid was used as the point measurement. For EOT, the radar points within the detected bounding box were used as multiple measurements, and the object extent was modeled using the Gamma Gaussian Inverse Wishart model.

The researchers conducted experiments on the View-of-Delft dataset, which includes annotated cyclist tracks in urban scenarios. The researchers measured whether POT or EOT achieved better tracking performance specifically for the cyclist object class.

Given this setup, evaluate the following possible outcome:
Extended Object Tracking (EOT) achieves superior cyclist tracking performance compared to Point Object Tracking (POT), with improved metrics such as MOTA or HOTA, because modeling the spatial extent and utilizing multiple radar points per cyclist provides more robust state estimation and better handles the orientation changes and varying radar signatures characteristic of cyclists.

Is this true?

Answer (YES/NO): YES